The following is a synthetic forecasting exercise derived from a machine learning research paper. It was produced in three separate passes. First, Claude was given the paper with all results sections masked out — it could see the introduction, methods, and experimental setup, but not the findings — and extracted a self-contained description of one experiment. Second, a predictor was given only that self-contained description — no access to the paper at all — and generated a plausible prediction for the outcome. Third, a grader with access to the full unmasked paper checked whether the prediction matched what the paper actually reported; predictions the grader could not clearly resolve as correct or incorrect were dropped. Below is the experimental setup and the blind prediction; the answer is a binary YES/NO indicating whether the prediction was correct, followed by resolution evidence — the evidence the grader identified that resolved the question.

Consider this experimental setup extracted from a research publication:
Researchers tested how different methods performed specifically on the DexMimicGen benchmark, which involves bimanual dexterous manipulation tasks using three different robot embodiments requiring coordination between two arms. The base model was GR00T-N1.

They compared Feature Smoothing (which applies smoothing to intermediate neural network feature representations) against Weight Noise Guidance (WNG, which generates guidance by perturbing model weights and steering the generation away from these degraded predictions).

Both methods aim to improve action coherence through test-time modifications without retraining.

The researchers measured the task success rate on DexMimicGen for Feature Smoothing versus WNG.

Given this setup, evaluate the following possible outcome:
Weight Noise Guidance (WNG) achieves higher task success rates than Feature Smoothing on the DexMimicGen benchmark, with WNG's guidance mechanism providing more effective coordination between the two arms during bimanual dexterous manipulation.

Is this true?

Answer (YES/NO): NO